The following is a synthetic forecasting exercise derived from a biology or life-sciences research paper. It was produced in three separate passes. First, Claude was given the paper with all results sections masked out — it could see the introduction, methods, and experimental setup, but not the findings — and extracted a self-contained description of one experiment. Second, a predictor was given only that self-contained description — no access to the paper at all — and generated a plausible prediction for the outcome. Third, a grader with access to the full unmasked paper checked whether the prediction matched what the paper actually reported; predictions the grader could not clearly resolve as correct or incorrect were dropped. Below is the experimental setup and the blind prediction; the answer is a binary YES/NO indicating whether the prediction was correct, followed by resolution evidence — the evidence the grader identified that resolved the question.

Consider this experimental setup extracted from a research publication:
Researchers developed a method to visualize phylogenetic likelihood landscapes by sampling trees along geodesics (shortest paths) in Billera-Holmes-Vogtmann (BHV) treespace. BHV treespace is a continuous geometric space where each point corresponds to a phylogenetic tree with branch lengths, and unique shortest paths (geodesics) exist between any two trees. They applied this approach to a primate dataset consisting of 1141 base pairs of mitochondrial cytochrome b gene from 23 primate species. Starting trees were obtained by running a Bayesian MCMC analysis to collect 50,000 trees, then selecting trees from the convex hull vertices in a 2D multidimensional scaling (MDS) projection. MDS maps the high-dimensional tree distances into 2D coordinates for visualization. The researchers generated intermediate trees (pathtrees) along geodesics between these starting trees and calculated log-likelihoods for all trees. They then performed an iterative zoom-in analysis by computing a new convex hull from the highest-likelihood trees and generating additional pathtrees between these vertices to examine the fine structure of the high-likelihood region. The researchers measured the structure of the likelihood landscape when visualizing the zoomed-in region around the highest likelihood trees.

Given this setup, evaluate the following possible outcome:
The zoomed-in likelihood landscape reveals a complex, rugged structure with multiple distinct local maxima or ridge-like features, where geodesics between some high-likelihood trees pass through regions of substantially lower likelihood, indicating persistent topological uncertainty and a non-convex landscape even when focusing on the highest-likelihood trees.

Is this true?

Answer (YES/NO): YES